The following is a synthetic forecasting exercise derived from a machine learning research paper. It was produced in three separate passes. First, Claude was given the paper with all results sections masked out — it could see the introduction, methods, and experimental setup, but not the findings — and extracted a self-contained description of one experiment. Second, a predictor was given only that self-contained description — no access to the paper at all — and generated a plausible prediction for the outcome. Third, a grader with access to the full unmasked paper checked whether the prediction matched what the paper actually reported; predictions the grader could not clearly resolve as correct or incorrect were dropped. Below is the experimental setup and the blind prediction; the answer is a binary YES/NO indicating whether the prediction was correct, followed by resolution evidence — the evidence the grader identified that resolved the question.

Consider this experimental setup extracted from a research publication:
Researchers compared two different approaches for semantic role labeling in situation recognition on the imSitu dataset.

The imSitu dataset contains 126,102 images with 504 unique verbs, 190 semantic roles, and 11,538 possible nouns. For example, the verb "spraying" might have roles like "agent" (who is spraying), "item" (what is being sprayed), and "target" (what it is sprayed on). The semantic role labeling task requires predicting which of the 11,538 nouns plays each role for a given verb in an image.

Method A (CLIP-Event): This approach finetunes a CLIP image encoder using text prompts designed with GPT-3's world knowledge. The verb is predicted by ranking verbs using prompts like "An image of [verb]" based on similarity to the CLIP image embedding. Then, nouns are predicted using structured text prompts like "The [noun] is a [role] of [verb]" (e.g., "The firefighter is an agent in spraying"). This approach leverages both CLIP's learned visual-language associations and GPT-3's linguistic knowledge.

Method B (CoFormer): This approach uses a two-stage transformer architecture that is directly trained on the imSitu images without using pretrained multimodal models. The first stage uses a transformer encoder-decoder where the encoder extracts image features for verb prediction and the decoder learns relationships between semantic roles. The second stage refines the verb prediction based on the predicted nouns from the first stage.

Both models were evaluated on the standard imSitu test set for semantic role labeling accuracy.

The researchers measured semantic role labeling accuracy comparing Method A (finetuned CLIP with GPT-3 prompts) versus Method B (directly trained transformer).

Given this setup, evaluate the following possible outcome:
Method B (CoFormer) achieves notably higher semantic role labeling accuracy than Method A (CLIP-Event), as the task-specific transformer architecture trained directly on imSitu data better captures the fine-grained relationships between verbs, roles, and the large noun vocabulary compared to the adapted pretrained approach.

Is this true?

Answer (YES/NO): YES